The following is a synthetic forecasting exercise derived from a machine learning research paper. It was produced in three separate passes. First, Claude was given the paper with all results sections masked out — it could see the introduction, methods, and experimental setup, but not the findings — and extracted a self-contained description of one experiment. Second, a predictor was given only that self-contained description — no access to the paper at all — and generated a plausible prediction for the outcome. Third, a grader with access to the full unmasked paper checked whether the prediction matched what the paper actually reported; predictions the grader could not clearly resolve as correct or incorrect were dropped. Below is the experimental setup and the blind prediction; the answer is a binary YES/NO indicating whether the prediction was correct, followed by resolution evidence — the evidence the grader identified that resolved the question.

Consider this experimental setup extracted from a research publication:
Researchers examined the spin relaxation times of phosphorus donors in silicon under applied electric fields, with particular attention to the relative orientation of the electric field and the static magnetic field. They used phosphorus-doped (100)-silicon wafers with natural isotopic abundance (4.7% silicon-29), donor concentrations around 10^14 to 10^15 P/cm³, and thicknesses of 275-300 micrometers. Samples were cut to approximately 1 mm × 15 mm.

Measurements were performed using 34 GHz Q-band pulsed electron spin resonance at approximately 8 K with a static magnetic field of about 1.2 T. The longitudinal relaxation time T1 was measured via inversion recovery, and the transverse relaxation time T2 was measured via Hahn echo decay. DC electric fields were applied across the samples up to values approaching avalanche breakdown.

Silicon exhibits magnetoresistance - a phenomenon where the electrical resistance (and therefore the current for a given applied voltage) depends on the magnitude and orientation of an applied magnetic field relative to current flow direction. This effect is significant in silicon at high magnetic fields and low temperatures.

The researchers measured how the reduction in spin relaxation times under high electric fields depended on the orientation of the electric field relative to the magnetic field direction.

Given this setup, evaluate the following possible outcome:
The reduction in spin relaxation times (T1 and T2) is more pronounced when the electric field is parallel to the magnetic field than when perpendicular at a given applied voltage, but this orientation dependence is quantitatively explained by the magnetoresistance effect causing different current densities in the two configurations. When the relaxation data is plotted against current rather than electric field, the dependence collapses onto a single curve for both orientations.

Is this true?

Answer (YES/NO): NO